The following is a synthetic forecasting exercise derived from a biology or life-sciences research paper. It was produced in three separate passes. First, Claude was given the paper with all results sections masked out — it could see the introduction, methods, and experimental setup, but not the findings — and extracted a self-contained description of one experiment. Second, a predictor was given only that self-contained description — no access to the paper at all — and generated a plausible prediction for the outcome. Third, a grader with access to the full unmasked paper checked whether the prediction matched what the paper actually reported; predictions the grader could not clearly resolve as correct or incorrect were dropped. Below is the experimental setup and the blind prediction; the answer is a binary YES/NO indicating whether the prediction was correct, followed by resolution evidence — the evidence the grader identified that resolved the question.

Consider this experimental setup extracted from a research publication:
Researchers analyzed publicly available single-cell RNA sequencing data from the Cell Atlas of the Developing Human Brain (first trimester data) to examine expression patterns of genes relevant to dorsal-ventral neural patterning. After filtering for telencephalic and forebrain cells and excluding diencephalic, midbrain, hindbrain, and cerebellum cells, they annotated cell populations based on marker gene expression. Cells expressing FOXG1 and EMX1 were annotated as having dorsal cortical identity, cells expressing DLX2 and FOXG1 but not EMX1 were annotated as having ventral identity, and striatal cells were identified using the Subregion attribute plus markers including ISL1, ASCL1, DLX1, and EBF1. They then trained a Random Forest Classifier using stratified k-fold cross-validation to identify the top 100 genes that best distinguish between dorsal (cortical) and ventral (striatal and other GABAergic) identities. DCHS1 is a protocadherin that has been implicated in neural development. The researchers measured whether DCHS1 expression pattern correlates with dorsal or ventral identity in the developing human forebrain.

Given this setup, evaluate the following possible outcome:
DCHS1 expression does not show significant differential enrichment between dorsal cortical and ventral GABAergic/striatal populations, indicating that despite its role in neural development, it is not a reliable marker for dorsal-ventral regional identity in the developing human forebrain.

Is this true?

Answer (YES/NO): YES